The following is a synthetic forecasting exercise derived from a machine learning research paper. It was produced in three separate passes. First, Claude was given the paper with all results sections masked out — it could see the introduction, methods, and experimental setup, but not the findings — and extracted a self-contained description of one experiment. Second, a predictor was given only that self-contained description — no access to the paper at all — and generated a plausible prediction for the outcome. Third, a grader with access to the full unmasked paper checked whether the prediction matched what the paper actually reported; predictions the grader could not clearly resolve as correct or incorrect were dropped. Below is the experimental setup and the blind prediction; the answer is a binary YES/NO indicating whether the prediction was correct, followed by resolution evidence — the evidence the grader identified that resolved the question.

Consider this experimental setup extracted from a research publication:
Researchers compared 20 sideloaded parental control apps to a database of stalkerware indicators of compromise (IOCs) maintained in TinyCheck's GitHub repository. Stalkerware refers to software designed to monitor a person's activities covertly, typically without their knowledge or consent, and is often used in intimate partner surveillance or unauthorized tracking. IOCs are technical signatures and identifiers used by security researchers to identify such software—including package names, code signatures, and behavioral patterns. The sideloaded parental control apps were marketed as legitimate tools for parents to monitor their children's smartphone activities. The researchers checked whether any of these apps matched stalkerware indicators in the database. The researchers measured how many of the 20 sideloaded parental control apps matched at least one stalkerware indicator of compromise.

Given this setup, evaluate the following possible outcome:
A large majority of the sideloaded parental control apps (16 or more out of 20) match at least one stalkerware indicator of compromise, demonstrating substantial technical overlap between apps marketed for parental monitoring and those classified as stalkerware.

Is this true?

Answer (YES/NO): NO